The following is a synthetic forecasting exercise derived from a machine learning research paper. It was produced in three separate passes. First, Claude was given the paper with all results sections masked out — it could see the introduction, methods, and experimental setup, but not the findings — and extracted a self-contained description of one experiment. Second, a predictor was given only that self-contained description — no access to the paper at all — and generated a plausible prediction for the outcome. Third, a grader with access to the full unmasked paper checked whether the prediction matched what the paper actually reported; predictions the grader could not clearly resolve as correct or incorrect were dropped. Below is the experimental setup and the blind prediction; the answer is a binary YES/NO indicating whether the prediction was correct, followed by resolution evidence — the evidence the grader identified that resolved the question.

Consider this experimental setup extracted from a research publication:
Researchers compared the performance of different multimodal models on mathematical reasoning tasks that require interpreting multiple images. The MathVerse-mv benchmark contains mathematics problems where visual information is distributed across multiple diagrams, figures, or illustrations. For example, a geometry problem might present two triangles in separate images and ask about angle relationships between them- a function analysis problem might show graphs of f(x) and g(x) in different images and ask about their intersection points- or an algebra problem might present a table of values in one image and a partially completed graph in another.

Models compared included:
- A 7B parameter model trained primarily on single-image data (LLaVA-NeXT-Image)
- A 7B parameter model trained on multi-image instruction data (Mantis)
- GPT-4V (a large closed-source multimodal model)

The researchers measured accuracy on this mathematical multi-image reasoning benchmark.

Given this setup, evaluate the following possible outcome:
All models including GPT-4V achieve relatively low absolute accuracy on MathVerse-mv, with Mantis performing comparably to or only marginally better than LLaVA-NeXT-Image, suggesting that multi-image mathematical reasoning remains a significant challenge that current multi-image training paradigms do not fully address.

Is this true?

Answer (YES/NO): NO